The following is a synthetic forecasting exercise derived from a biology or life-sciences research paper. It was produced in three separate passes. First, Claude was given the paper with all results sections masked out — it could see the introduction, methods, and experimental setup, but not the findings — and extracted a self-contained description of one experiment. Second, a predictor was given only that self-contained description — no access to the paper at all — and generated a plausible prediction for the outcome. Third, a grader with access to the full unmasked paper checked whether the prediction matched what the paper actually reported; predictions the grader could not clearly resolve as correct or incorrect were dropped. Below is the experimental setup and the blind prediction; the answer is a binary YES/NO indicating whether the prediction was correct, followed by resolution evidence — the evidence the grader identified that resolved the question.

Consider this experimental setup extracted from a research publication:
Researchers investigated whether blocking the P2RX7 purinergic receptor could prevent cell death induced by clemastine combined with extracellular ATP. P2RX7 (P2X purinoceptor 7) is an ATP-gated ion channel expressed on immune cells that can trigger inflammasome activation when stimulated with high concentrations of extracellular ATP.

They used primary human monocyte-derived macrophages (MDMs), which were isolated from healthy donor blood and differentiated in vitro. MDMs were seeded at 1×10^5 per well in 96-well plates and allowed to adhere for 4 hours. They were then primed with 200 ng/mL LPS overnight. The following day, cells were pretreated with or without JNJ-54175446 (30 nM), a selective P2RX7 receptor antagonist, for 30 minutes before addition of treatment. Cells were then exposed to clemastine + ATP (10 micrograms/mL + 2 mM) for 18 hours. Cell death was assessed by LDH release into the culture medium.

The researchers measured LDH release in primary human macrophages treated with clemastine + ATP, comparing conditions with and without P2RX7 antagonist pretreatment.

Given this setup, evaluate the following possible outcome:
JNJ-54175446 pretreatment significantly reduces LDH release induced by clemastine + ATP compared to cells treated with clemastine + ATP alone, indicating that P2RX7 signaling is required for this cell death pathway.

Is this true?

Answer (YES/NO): YES